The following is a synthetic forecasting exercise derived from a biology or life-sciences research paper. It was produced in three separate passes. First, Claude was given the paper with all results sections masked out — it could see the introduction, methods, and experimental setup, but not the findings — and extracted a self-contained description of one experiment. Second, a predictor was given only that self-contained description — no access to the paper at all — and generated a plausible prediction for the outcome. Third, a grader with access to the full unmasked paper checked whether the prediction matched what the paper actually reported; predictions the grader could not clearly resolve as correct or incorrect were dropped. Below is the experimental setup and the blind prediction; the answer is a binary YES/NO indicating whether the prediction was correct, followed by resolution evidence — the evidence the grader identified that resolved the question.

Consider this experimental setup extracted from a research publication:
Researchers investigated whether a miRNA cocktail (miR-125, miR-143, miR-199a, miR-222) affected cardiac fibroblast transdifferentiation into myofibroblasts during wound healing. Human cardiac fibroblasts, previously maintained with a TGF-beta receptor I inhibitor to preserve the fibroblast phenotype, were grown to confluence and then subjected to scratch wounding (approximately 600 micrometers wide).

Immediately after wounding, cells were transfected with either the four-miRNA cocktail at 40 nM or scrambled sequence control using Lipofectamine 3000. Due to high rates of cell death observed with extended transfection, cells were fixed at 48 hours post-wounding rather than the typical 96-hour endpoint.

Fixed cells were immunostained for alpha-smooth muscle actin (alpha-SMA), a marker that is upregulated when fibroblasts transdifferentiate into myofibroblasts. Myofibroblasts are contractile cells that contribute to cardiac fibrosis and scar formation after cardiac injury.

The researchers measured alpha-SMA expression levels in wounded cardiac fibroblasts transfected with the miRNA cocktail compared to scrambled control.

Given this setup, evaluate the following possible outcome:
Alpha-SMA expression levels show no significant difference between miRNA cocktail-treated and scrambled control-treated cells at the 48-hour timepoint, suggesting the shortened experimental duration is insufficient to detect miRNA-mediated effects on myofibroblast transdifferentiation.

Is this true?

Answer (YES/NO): NO